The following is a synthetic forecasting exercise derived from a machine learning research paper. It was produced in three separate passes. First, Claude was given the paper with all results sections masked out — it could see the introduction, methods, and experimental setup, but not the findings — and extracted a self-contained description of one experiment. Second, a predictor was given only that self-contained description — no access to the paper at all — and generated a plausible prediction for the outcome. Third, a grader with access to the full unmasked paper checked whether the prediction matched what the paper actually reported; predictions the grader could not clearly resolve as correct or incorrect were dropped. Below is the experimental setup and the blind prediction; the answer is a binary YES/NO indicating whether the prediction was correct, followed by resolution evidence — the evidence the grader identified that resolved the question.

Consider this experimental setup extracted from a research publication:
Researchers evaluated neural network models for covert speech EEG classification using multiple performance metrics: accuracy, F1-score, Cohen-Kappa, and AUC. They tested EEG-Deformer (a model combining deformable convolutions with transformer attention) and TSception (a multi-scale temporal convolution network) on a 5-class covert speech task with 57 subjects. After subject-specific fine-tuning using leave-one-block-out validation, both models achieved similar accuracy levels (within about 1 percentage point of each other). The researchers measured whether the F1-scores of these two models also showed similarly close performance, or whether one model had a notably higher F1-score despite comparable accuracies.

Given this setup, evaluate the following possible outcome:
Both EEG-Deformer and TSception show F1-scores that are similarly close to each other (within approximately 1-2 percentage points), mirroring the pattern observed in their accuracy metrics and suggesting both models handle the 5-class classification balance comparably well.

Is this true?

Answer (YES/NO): YES